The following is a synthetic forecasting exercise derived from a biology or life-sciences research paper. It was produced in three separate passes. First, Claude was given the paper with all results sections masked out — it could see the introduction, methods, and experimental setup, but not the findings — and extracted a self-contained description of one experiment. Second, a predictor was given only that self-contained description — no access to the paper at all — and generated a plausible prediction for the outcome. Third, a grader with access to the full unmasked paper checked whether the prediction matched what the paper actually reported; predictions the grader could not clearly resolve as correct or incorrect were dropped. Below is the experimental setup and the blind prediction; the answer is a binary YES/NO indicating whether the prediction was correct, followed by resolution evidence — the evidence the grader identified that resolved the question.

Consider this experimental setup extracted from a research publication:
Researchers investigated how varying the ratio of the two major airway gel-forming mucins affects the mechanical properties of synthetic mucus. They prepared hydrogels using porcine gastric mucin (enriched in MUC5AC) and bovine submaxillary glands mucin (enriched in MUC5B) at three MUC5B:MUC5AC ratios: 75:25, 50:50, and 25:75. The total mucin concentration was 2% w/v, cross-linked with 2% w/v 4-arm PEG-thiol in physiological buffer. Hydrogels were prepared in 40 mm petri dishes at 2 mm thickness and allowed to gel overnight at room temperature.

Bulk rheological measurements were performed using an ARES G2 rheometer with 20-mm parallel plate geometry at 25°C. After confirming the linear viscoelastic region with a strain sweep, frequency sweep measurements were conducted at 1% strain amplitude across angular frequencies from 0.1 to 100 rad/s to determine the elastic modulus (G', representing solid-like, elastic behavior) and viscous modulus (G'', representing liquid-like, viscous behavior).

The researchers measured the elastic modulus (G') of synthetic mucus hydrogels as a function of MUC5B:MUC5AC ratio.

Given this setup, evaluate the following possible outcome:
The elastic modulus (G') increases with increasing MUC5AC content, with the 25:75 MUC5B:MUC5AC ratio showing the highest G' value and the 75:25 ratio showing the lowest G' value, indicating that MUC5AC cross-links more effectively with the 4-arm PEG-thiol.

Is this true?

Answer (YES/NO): YES